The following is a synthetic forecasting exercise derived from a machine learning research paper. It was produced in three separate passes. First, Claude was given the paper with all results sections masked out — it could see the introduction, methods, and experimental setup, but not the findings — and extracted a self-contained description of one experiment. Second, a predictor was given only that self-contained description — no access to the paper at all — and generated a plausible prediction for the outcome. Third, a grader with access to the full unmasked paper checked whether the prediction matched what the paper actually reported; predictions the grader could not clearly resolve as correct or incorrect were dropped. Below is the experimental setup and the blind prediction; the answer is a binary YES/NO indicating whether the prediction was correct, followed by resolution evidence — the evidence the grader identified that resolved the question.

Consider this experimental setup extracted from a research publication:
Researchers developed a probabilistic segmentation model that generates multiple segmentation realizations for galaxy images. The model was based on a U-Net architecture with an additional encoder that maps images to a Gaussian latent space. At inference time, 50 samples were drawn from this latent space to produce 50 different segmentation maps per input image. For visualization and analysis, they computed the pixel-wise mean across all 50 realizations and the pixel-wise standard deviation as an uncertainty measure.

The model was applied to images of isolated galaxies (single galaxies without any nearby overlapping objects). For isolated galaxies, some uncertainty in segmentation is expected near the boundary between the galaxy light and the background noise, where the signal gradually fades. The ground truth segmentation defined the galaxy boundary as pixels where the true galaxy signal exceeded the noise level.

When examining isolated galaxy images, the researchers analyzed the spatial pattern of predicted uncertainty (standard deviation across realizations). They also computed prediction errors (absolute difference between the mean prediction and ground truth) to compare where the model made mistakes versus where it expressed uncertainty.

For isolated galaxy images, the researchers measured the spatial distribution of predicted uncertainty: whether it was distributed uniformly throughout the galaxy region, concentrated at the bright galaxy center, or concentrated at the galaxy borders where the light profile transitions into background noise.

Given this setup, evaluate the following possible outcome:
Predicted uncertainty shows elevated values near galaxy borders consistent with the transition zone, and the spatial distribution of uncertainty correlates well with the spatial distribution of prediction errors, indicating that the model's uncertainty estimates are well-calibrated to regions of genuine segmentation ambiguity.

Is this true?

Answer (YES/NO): YES